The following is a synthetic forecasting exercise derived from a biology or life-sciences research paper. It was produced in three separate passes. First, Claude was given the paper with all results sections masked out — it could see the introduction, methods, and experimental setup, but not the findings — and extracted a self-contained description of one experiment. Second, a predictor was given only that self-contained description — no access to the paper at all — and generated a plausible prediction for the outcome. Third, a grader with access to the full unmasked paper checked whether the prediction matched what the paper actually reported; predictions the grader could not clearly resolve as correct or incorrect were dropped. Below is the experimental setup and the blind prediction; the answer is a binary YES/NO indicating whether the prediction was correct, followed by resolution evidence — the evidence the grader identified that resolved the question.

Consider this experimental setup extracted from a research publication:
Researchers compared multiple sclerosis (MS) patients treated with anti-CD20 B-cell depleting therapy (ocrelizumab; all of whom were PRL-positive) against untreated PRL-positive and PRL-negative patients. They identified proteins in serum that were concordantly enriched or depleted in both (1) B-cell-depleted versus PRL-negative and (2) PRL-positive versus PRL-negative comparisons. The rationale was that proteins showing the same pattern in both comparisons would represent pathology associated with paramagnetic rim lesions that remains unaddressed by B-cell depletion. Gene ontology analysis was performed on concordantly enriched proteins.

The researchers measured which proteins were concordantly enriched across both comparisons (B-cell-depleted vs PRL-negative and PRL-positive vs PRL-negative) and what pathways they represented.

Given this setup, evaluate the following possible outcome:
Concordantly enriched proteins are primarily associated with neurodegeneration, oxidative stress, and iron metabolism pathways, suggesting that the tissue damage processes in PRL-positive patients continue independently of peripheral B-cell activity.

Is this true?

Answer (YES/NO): NO